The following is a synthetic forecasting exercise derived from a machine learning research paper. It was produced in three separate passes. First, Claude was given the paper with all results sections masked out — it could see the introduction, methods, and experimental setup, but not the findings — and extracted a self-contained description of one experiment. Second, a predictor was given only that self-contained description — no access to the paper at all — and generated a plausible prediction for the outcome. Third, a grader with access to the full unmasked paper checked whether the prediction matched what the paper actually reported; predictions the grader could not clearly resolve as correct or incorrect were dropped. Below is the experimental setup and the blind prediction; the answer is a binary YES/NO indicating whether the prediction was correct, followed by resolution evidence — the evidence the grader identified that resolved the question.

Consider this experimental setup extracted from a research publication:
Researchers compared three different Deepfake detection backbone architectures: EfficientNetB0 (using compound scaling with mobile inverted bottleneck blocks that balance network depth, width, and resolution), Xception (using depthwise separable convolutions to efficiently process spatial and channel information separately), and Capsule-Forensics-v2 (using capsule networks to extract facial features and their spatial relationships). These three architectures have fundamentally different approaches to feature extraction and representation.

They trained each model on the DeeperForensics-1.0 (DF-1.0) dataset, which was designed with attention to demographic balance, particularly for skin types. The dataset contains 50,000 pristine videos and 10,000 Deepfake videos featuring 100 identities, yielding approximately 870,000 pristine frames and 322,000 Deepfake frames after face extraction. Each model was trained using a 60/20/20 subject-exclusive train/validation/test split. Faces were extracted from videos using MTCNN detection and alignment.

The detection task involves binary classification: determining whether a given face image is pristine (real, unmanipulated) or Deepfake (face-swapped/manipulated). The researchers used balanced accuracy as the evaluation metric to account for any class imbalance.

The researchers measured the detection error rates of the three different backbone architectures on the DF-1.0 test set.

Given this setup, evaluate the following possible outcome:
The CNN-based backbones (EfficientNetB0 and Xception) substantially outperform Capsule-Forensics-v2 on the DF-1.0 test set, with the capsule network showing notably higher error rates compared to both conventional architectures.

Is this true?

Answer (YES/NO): NO